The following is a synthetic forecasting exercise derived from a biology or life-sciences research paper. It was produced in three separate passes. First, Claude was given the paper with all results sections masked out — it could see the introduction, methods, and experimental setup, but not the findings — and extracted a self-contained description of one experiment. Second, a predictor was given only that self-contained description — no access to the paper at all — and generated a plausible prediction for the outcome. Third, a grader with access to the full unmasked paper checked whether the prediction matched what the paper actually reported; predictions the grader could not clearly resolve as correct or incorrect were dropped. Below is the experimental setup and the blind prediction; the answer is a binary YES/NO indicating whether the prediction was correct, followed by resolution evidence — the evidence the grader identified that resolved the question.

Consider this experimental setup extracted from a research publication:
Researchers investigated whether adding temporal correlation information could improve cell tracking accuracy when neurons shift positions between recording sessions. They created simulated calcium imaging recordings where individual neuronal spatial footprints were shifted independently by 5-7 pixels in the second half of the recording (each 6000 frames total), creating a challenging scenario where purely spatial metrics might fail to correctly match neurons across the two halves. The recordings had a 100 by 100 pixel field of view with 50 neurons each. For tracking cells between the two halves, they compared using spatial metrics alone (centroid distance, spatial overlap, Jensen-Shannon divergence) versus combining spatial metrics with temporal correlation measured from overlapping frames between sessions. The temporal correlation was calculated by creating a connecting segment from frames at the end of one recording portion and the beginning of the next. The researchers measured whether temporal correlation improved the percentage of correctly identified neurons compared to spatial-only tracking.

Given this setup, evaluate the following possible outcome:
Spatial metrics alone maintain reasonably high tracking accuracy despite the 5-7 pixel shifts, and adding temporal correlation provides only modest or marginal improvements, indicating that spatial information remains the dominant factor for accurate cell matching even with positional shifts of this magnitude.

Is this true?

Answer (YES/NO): YES